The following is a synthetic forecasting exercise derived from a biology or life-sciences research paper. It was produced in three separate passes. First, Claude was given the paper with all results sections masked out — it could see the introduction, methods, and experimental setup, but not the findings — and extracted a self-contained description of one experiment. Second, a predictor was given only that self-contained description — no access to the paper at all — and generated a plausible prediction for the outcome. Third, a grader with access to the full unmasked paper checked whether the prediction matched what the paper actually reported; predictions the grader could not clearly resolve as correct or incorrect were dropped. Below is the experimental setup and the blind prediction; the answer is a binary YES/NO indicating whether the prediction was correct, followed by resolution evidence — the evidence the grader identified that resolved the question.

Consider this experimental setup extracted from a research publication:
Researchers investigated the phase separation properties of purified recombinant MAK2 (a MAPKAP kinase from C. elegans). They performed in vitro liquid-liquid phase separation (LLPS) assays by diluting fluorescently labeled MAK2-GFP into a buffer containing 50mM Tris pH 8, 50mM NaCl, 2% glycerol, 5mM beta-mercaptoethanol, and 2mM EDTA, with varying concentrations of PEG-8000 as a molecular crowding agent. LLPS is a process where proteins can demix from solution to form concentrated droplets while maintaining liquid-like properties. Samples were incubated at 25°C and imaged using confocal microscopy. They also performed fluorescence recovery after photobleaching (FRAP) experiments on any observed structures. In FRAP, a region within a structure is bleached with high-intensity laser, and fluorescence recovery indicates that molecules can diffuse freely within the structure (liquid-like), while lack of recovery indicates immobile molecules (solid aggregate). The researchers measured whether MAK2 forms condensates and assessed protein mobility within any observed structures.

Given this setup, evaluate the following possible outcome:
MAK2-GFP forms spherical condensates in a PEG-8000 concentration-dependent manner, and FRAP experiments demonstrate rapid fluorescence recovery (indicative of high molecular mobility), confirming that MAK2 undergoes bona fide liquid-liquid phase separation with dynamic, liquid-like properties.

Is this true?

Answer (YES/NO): YES